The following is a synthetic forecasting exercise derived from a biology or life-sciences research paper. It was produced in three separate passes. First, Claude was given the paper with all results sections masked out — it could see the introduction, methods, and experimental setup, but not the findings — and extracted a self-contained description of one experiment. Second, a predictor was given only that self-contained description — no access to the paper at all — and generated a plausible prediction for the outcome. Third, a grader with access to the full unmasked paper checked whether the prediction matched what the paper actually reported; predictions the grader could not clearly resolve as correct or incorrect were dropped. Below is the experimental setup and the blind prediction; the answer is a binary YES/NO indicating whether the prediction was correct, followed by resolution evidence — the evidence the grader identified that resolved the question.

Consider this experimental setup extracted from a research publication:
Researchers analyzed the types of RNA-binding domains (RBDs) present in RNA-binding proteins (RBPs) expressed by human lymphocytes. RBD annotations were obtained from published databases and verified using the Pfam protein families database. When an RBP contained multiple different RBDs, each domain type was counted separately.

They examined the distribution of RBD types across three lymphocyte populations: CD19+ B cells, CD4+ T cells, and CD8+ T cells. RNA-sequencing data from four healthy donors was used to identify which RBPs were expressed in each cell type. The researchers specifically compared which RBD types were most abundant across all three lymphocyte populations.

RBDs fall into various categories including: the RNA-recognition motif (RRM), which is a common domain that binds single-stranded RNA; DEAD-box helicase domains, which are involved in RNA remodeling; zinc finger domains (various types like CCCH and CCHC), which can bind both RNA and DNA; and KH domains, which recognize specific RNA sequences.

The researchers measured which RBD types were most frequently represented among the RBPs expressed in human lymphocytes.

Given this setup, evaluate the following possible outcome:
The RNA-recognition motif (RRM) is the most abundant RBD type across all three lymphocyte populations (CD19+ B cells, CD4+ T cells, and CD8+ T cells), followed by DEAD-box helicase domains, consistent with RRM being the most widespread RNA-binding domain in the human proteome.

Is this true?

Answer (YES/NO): NO